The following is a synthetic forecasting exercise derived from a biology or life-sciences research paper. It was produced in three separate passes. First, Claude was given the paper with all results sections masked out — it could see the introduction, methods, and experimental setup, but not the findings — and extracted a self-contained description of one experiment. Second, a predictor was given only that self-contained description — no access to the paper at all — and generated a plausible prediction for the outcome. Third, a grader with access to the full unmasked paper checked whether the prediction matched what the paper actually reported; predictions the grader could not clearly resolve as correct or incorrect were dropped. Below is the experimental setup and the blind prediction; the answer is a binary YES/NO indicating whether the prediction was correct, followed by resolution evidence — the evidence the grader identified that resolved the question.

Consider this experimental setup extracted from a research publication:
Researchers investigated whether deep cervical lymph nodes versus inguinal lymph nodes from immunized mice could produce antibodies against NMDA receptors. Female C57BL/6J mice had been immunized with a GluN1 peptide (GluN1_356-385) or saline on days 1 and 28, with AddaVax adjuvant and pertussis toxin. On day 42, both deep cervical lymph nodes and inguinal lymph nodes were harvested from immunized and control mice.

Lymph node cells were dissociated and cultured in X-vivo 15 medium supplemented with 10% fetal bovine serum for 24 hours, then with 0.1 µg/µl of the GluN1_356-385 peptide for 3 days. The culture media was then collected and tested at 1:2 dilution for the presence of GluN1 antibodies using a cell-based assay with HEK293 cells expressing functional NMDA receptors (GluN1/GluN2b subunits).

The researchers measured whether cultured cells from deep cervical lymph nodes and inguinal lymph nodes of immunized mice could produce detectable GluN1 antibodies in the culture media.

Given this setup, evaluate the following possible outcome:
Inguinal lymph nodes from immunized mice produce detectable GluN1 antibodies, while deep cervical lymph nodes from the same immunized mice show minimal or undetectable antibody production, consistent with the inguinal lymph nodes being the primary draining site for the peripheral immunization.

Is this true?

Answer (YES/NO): NO